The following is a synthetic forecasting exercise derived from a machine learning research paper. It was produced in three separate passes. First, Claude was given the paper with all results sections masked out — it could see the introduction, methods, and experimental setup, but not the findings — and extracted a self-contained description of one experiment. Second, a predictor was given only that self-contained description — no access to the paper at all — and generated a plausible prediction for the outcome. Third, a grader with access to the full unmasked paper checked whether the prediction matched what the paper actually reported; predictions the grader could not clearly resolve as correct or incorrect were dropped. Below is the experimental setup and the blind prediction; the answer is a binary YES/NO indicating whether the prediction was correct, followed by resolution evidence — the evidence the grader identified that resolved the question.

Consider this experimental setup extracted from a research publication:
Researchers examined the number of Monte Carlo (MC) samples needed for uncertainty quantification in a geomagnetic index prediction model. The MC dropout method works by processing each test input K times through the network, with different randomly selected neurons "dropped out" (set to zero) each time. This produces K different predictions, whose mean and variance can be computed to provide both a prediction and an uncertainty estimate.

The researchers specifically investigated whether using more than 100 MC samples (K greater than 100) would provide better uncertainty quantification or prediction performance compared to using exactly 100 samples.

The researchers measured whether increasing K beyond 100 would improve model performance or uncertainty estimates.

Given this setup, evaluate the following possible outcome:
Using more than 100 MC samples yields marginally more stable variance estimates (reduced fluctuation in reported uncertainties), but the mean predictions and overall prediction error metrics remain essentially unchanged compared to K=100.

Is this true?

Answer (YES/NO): NO